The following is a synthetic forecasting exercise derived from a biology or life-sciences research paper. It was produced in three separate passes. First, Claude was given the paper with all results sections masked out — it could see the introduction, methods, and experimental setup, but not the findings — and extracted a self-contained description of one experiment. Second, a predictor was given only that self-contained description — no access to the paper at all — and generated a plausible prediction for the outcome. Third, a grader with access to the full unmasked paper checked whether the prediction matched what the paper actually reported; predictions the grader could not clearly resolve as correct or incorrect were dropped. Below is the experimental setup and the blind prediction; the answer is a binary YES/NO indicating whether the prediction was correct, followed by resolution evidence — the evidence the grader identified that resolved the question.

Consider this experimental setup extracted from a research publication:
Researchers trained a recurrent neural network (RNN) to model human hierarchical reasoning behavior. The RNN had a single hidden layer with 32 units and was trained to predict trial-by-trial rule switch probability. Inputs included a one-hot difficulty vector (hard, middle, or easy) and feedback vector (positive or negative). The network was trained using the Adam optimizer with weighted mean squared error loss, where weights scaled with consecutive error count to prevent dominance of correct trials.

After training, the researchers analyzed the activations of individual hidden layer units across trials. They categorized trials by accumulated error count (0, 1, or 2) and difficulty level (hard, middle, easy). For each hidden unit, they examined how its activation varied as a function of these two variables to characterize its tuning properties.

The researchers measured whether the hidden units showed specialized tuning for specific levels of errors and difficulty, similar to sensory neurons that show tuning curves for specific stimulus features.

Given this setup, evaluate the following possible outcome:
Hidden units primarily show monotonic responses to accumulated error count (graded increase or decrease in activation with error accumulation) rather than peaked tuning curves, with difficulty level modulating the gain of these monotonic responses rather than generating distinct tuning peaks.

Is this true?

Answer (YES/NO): NO